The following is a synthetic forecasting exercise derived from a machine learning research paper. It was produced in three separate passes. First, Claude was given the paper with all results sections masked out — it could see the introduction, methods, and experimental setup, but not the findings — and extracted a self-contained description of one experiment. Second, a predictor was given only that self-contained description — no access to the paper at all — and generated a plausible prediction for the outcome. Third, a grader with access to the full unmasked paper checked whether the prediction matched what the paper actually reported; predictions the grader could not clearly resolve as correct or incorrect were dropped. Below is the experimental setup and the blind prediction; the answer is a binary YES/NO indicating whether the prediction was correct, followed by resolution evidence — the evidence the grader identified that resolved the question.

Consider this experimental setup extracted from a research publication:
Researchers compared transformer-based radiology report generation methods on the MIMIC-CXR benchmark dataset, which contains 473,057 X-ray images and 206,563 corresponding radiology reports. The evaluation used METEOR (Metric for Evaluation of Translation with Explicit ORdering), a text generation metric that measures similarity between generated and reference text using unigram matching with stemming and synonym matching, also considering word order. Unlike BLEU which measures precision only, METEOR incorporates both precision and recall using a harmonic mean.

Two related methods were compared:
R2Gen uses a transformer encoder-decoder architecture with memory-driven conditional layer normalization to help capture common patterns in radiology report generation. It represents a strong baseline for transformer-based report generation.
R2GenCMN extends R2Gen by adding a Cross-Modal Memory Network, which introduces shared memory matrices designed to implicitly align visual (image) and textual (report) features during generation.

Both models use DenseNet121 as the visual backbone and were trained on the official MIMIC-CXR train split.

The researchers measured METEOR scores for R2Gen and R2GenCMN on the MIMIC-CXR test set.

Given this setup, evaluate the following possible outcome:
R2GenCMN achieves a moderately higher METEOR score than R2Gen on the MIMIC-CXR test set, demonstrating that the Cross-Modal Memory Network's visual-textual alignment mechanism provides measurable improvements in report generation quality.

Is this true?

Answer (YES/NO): NO